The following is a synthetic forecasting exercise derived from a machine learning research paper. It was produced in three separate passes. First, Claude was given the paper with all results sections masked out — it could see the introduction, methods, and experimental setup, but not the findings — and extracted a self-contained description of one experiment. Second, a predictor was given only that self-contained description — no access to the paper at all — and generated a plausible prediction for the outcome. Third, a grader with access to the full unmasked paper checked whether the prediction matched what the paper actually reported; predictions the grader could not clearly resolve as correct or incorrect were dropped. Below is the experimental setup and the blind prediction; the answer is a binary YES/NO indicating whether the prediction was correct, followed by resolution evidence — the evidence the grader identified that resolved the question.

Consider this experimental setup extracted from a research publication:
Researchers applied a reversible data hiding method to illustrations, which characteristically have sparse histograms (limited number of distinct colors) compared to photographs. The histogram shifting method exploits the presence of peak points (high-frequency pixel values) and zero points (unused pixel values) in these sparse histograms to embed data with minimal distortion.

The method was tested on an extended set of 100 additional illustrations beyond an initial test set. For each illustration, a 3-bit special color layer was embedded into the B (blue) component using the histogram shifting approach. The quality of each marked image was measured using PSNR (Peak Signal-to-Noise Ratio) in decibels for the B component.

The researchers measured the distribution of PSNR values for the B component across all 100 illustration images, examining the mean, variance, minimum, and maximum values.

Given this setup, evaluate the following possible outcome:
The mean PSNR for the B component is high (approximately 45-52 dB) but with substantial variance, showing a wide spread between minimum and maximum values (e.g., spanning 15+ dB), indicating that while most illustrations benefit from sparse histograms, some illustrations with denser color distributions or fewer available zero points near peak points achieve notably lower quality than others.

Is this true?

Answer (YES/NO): NO